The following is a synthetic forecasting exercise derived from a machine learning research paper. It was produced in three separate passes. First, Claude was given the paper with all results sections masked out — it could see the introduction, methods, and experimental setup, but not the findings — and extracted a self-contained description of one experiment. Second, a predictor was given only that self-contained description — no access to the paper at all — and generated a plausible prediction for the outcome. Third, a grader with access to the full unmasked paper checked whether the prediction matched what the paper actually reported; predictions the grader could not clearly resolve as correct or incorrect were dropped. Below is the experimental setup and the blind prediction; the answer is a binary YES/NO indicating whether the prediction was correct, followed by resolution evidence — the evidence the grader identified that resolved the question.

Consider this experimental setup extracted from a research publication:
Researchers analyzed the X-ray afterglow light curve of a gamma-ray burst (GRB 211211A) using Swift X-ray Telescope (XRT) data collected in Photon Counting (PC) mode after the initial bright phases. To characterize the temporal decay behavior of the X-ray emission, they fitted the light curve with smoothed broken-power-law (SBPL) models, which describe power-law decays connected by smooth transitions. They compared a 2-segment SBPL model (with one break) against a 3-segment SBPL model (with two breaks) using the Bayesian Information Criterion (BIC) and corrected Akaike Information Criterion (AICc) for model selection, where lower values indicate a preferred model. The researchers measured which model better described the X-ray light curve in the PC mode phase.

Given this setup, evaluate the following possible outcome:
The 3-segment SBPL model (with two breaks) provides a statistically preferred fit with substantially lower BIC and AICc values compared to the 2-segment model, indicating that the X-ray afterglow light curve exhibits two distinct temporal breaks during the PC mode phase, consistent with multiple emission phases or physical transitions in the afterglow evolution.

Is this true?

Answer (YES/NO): YES